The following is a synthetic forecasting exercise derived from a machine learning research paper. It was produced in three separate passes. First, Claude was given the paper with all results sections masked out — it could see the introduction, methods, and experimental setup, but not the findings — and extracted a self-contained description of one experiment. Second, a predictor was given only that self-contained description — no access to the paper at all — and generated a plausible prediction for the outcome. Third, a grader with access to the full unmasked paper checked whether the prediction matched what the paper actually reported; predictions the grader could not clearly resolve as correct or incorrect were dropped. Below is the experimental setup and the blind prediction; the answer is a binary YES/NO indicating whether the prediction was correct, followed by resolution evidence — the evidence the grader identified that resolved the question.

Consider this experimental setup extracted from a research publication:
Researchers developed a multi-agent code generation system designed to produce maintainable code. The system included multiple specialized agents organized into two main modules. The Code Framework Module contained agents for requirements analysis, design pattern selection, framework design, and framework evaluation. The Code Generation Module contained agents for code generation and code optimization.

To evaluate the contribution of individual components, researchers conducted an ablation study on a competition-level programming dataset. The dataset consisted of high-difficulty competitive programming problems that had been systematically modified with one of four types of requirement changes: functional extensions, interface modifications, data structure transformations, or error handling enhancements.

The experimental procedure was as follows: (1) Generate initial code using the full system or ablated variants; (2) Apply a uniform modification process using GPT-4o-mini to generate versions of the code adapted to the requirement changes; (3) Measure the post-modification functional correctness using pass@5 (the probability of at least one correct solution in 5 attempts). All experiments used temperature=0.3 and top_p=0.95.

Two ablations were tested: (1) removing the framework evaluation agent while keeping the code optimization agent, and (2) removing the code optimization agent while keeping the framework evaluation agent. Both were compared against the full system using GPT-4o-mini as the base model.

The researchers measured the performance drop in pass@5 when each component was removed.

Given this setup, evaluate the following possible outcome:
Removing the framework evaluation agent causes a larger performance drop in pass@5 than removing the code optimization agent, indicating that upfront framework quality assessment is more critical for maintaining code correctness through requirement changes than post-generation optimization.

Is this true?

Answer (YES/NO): NO